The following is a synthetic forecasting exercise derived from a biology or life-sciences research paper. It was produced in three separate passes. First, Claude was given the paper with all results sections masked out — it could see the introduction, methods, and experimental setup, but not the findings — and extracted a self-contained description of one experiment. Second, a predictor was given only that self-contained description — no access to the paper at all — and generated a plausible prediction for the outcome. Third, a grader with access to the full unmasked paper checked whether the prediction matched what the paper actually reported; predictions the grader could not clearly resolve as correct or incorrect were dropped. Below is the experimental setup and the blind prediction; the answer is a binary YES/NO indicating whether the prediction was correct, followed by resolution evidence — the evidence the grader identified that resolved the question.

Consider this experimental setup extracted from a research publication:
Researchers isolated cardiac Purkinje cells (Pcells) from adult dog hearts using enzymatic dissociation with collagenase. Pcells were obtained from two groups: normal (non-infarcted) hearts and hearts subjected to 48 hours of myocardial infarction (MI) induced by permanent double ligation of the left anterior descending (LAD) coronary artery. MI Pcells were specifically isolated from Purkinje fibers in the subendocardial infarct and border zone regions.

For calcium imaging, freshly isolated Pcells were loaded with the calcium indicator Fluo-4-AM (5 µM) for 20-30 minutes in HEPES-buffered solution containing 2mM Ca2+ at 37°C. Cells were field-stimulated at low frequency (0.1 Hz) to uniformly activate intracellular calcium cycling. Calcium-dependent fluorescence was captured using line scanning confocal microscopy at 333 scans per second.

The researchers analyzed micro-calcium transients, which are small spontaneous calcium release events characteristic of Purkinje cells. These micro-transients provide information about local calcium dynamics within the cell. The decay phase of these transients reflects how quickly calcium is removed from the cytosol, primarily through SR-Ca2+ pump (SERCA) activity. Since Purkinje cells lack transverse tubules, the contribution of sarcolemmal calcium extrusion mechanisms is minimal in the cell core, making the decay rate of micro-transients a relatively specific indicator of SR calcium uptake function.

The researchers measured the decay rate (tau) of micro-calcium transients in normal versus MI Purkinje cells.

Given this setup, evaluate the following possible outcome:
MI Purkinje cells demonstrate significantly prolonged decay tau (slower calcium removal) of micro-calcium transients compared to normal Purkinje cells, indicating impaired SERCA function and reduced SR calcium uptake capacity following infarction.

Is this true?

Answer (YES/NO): NO